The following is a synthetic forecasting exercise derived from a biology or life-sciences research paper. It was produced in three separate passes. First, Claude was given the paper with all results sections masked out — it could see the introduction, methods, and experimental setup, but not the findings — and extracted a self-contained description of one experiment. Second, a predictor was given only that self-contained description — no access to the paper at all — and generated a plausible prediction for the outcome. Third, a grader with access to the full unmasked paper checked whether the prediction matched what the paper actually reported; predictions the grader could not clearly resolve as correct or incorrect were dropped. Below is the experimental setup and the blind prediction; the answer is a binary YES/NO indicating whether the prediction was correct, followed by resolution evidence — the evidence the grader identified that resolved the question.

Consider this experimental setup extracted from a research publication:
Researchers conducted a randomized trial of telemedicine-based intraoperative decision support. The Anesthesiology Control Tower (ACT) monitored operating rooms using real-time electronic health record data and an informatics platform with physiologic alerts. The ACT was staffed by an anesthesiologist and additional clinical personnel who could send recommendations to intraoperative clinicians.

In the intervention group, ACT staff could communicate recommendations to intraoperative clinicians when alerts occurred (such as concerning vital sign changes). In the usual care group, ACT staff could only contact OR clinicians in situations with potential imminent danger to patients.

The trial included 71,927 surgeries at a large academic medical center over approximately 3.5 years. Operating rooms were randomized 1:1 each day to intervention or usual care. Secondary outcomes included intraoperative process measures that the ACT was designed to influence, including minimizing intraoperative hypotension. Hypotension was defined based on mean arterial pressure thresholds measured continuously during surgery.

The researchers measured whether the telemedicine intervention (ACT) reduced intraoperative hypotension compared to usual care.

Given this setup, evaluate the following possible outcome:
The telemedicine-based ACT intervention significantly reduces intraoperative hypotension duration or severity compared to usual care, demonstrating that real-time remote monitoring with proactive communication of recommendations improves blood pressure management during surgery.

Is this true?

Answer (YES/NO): NO